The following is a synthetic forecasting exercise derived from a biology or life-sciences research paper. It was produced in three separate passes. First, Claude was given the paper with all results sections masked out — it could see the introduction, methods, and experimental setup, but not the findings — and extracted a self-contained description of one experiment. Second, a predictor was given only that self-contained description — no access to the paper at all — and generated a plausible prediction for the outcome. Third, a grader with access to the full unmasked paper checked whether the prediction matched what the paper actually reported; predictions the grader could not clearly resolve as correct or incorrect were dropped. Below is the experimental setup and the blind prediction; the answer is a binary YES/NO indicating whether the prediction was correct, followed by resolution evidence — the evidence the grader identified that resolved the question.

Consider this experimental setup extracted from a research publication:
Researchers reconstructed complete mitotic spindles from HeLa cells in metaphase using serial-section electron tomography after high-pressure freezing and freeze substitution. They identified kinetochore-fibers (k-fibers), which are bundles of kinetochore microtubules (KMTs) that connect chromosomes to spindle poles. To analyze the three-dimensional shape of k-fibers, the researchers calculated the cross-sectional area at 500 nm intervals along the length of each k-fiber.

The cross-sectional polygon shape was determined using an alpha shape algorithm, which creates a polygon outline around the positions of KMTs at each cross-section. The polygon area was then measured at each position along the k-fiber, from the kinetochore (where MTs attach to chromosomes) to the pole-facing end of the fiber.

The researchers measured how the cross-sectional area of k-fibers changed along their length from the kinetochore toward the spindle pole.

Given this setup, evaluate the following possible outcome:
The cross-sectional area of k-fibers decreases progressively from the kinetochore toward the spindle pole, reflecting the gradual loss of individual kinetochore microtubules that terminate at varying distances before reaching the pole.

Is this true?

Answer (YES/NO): NO